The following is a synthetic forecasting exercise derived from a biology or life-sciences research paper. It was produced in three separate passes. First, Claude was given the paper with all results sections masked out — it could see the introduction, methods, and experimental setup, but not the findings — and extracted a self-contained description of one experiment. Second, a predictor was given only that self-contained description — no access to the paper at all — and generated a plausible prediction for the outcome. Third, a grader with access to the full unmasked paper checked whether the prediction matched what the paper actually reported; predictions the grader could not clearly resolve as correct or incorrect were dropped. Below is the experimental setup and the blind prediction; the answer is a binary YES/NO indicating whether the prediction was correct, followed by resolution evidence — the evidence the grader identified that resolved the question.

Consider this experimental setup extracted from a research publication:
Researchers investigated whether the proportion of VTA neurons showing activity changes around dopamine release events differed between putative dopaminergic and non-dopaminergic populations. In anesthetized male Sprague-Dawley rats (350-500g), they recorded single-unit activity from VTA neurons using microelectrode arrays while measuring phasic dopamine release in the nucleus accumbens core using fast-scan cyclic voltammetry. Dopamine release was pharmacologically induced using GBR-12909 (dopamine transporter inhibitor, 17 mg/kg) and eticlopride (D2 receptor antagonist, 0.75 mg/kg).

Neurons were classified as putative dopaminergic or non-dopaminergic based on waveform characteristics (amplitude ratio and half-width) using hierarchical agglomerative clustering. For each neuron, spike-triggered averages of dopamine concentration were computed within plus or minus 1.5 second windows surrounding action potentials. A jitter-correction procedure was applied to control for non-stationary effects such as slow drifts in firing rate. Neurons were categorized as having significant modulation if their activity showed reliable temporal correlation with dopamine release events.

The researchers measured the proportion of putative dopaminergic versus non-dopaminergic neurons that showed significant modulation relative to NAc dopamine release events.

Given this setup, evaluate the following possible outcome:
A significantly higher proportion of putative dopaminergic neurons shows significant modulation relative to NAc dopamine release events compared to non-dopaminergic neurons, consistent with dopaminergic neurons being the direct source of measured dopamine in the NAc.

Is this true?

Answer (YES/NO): NO